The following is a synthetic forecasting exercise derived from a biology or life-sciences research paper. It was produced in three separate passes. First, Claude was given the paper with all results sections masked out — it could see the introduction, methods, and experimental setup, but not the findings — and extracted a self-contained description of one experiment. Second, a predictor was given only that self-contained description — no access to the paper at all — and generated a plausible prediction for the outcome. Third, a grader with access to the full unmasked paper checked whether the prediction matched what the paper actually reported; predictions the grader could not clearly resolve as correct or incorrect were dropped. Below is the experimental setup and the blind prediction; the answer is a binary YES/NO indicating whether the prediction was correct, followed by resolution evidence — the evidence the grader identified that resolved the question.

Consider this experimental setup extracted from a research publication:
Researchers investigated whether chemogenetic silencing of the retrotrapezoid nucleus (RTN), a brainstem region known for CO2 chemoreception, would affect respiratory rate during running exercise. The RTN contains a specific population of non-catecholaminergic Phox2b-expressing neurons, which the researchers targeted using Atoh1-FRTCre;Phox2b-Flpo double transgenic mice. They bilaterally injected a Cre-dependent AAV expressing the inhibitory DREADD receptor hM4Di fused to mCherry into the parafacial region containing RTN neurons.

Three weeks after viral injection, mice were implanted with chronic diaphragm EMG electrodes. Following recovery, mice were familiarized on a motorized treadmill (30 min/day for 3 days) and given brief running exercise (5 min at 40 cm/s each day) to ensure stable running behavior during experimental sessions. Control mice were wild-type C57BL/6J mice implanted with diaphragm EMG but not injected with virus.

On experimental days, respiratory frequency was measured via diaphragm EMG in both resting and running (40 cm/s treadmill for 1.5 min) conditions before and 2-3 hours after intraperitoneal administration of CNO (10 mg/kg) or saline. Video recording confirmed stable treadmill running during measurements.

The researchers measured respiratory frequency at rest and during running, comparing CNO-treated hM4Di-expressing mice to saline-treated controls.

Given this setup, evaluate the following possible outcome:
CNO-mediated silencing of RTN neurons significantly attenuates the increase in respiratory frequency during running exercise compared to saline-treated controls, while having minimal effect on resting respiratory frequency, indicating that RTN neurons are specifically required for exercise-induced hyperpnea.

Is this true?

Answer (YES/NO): YES